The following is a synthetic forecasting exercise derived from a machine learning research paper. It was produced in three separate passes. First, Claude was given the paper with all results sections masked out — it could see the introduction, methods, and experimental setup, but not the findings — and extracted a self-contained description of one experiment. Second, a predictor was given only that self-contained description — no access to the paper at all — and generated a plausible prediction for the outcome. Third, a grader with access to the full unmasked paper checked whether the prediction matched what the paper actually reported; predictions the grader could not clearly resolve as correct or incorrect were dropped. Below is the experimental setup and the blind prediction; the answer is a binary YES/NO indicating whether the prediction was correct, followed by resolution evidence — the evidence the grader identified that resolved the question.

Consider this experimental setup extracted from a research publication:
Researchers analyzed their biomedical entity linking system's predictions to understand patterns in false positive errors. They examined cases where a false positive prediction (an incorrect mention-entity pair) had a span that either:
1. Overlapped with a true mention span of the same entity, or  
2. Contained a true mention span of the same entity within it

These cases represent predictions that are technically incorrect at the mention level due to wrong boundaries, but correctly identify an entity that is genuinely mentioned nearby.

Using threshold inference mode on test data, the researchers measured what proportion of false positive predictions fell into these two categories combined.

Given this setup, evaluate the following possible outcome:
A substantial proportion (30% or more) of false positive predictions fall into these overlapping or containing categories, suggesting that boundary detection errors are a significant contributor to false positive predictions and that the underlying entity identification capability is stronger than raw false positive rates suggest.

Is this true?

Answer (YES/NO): NO